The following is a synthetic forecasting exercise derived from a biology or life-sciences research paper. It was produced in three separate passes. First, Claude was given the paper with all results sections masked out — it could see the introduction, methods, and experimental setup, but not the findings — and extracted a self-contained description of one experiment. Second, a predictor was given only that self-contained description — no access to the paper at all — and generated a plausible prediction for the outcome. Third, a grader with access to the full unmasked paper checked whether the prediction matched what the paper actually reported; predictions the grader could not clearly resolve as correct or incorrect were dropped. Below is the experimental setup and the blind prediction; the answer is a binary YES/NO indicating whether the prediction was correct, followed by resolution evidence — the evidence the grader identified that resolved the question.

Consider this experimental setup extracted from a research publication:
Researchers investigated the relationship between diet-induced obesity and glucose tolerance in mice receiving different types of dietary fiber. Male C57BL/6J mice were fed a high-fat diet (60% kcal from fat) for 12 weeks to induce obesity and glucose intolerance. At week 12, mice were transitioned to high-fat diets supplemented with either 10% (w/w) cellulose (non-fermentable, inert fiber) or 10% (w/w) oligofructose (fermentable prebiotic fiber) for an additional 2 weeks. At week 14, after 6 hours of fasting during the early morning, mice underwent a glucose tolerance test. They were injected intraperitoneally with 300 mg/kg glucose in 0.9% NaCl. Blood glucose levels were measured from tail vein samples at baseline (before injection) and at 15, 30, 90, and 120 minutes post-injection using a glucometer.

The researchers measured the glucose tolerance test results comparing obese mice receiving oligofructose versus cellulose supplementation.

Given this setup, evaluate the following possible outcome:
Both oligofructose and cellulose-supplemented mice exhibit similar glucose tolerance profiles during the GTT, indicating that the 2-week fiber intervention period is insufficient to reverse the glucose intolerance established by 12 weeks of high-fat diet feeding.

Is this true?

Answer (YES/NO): NO